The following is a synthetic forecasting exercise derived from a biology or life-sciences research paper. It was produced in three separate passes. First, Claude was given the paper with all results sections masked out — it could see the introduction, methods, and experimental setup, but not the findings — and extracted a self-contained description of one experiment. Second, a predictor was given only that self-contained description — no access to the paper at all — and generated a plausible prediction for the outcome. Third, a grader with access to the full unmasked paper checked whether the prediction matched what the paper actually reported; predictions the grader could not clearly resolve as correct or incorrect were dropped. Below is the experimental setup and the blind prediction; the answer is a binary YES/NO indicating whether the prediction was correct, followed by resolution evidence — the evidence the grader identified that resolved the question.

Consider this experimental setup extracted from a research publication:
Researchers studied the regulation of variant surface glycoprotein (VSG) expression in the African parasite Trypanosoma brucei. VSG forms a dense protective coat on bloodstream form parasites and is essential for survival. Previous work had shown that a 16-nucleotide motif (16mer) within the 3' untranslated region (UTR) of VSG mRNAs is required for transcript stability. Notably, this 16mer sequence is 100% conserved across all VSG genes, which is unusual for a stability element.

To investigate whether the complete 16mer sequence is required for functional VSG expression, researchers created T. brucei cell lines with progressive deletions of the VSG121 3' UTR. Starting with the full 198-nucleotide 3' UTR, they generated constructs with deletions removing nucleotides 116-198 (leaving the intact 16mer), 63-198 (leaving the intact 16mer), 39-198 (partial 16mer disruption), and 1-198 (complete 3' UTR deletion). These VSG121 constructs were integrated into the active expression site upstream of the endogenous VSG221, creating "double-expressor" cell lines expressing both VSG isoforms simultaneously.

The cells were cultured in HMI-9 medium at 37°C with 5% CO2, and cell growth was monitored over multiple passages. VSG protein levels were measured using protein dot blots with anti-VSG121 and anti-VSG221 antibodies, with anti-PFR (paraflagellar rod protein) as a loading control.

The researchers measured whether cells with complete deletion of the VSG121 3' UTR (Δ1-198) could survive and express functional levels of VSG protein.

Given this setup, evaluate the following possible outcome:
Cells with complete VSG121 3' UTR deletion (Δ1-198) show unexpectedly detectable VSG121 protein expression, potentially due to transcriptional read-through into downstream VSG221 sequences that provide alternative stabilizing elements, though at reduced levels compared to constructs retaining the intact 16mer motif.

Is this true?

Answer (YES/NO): NO